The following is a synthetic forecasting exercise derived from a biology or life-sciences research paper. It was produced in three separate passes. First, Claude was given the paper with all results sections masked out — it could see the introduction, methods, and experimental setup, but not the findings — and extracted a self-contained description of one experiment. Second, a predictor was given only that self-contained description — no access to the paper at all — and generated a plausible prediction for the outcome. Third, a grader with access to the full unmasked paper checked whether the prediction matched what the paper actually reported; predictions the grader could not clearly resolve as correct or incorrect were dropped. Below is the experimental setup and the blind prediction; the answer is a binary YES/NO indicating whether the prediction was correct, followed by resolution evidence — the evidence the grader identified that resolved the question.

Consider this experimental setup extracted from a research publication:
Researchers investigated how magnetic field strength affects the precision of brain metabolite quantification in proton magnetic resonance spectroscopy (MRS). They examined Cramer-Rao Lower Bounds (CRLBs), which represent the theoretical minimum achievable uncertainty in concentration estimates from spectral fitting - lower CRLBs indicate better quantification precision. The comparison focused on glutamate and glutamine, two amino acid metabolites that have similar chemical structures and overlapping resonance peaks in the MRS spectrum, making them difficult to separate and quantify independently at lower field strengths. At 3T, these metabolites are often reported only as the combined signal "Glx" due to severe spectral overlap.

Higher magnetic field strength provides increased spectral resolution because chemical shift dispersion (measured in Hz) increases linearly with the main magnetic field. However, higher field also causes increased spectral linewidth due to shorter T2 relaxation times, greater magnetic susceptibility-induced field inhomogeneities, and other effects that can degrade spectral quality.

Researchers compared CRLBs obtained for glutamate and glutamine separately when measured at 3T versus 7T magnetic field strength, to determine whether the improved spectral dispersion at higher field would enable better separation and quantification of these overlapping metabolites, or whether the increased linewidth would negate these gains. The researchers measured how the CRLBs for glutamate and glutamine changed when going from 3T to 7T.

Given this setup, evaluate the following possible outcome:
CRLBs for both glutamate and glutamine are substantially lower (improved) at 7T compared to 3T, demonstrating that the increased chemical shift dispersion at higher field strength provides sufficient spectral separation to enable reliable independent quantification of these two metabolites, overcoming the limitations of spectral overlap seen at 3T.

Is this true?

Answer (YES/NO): YES